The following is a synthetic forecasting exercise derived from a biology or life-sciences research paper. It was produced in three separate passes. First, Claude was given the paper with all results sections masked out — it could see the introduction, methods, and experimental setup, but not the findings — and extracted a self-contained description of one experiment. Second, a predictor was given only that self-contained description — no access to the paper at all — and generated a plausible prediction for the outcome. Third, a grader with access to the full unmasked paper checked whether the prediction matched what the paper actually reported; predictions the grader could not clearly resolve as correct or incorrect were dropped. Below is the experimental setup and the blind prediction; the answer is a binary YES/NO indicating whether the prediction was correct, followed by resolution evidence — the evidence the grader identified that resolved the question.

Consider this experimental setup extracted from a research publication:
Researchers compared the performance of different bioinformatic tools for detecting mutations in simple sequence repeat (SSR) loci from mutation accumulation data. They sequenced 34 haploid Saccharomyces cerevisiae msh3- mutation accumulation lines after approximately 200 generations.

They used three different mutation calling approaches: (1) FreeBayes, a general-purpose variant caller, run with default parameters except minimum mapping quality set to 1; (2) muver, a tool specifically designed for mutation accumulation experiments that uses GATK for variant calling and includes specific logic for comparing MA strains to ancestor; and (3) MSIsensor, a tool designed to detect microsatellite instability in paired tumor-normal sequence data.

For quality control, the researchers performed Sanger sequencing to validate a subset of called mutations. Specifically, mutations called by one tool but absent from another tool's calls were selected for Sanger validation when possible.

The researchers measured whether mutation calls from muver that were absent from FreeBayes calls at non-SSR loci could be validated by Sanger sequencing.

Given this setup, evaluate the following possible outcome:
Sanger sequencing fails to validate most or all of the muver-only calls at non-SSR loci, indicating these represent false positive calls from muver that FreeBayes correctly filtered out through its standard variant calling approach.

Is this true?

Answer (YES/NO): YES